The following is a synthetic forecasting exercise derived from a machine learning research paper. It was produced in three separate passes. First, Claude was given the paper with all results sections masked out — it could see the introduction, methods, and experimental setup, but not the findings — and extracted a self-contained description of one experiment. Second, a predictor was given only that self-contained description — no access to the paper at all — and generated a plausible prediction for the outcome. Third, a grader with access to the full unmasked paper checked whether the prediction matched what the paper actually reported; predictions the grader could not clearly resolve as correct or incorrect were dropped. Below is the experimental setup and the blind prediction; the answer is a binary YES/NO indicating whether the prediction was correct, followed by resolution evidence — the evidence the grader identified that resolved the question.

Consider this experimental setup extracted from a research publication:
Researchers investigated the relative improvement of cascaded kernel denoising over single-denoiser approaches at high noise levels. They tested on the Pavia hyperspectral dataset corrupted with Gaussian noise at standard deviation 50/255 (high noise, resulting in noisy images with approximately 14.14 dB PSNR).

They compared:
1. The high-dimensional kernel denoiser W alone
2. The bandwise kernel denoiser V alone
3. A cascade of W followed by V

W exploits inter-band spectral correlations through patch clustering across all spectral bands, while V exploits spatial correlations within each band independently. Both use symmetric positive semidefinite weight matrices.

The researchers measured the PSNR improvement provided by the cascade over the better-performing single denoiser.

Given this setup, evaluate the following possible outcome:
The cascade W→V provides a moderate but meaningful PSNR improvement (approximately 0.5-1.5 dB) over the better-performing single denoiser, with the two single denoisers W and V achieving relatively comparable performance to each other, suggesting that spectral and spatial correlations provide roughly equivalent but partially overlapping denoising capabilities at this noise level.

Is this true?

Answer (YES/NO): NO